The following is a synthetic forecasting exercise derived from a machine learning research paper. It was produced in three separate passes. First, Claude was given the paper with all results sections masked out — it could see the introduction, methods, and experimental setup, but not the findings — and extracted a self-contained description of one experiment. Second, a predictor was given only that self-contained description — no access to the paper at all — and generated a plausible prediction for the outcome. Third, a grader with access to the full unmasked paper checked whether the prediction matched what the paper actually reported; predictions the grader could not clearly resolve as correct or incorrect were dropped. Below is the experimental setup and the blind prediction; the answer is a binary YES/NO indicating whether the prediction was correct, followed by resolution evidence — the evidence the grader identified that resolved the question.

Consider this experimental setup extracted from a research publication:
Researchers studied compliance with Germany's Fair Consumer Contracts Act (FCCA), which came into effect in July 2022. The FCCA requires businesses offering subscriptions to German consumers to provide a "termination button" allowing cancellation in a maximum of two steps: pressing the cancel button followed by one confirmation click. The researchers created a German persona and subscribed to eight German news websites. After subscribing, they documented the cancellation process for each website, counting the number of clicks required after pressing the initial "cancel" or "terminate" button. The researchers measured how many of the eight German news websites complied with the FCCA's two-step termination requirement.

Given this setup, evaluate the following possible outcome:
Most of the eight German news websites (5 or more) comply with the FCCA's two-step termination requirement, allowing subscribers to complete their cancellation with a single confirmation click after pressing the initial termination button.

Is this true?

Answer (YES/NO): NO